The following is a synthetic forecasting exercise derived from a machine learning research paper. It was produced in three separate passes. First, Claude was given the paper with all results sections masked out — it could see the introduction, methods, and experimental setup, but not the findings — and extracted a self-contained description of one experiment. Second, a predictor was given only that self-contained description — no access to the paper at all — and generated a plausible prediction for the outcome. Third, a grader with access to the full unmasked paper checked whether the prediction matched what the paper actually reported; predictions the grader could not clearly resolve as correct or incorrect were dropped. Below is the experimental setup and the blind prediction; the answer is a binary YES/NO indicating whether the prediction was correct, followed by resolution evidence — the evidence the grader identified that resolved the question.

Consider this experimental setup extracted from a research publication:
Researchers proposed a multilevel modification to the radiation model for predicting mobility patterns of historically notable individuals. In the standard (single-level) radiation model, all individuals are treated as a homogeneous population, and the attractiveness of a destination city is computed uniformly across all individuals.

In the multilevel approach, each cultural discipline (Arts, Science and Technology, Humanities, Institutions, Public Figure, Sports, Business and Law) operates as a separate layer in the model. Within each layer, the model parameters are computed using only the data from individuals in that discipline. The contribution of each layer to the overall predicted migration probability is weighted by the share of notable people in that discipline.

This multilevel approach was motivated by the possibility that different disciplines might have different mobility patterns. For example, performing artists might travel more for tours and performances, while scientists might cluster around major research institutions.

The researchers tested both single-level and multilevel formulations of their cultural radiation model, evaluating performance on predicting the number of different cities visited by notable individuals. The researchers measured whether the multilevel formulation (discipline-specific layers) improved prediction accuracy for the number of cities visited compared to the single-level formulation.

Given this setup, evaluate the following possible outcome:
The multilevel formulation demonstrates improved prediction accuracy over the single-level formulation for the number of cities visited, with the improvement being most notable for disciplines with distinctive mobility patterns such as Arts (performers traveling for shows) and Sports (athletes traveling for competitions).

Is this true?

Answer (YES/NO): NO